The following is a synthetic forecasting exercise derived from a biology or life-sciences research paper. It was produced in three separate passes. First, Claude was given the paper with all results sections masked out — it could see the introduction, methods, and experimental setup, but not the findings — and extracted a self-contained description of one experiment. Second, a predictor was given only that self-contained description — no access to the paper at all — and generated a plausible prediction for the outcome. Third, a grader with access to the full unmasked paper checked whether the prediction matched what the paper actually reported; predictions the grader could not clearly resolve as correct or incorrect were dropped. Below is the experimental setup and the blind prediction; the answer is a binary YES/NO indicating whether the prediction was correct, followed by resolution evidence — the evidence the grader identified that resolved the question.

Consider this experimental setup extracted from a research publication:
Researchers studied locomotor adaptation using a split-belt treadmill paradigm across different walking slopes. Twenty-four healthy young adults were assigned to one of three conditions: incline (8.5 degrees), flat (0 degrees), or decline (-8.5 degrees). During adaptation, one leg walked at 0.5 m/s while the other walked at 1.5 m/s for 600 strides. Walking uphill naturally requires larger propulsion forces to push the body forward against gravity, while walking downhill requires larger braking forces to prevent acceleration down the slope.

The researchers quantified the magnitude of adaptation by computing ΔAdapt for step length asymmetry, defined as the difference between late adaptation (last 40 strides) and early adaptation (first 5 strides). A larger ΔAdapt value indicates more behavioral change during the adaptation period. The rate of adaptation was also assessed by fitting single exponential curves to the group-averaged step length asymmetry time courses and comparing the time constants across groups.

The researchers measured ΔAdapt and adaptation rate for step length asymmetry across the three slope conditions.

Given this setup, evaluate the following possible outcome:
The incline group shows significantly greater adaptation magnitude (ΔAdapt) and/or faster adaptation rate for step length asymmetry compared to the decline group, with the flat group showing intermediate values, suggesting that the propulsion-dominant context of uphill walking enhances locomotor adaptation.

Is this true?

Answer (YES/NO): NO